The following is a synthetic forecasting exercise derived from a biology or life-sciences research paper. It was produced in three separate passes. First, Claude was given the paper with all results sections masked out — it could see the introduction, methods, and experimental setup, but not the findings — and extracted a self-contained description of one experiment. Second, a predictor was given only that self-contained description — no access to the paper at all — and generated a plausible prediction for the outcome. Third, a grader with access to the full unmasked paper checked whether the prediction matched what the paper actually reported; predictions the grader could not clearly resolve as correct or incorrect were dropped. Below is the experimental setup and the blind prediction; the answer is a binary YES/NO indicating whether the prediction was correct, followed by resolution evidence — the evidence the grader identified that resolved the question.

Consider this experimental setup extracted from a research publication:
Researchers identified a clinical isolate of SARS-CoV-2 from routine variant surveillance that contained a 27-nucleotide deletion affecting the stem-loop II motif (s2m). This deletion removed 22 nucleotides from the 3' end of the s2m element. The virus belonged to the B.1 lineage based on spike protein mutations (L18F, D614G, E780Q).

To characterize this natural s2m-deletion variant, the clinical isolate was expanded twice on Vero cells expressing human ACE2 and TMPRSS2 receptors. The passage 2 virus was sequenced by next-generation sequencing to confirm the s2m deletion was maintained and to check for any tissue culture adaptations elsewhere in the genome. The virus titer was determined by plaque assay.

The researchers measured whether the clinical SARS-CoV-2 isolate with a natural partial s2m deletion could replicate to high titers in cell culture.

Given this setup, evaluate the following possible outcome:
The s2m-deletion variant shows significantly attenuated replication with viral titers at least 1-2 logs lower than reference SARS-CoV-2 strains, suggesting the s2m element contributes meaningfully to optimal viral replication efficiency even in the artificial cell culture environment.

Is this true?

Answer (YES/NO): NO